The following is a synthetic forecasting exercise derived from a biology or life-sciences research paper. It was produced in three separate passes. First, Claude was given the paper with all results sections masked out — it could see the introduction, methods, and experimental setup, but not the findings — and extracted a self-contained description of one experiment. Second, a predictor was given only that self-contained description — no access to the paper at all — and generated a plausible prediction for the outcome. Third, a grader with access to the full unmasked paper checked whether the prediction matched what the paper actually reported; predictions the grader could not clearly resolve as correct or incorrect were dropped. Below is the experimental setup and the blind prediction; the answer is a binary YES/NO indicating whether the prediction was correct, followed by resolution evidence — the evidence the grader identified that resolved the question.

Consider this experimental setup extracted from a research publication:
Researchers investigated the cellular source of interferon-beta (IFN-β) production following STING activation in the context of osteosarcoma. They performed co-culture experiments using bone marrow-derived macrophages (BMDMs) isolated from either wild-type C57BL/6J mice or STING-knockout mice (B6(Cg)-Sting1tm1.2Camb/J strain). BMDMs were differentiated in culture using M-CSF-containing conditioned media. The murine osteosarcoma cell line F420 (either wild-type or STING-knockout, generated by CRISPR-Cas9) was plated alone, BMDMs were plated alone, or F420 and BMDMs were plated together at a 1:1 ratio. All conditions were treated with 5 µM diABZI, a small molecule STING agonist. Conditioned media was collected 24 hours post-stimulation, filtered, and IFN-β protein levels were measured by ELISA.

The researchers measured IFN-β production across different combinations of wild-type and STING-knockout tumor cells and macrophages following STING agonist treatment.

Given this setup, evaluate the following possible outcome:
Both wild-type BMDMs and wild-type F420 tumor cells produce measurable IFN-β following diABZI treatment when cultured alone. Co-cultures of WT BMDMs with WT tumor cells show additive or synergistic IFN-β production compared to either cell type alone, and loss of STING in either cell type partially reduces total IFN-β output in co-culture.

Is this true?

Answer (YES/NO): NO